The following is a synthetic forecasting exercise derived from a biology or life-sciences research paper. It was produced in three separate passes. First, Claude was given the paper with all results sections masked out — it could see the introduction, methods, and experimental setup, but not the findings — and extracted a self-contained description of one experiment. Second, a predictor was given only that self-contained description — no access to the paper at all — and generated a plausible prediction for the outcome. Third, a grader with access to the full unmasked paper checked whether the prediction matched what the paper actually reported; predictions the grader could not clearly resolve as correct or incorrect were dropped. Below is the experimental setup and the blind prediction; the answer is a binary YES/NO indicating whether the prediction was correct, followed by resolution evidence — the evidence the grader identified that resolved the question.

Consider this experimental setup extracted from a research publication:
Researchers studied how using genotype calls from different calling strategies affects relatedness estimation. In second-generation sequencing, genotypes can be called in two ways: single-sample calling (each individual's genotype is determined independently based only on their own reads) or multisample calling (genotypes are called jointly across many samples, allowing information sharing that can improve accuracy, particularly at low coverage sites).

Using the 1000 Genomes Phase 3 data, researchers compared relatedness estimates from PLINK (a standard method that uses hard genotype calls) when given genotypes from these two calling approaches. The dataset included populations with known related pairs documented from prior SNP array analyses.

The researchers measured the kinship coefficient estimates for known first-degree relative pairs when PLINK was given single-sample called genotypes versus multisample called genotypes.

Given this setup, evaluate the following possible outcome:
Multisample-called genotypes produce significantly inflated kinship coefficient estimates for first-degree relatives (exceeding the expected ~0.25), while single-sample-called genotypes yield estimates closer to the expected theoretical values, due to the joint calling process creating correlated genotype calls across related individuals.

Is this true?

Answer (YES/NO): NO